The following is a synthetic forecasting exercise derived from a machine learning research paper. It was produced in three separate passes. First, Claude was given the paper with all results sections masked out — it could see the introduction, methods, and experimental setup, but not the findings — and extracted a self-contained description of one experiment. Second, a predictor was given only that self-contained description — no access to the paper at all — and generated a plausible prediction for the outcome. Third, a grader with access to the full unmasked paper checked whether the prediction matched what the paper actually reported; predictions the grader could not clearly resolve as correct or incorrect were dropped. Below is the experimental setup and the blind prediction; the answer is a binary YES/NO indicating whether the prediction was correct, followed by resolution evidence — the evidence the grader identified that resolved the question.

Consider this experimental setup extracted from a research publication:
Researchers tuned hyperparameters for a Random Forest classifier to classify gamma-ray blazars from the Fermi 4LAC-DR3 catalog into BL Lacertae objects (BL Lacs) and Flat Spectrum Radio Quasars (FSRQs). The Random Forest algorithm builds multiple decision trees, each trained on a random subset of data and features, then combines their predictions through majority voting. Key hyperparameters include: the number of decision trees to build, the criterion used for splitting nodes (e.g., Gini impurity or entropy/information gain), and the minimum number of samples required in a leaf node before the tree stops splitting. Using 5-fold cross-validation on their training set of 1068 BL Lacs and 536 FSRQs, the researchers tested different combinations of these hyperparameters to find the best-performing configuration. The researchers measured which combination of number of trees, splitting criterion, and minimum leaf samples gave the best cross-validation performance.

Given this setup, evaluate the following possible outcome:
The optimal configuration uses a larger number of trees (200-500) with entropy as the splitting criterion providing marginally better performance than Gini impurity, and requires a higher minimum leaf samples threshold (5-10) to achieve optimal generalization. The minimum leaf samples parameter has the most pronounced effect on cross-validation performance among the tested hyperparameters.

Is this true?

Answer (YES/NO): NO